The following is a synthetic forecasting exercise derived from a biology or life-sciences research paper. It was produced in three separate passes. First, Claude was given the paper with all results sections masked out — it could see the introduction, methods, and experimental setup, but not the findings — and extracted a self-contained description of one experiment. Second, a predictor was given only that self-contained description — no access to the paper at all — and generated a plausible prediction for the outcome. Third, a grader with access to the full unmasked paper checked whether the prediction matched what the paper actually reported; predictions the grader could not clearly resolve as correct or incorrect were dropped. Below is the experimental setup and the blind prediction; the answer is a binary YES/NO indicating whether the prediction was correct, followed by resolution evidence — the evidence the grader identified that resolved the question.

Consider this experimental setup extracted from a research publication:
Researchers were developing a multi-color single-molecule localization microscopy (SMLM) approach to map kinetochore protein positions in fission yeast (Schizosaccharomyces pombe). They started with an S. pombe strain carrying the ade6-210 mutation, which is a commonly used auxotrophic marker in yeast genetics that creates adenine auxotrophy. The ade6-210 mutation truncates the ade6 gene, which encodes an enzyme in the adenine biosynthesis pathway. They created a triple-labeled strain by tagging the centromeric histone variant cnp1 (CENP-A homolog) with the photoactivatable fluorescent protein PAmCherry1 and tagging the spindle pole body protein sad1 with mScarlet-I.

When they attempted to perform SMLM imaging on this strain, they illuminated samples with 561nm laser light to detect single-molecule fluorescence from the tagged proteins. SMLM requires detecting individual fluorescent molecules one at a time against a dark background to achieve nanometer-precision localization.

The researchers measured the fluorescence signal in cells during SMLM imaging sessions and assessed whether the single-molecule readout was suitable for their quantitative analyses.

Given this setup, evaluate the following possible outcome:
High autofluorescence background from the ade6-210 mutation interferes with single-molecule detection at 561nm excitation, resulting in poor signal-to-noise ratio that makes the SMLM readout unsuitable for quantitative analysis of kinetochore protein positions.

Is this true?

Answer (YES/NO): YES